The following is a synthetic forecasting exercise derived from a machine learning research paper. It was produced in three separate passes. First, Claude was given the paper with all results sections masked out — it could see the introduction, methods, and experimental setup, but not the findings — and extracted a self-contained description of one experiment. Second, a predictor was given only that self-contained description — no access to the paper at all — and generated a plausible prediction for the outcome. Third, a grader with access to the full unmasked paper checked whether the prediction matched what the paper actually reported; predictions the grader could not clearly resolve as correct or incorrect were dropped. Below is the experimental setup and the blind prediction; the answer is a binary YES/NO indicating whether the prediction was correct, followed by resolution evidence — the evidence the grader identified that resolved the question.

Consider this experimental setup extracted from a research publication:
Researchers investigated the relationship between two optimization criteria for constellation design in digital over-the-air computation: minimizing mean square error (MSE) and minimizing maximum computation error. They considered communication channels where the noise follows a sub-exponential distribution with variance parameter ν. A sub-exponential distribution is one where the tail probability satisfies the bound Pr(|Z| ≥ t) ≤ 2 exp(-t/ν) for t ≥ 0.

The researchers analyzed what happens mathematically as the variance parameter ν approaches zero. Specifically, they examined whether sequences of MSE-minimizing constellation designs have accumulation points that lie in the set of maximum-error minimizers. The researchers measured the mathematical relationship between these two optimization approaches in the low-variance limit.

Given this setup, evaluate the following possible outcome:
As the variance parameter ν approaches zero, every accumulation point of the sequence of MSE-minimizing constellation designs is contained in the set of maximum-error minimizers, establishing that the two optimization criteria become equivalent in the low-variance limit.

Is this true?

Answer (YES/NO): YES